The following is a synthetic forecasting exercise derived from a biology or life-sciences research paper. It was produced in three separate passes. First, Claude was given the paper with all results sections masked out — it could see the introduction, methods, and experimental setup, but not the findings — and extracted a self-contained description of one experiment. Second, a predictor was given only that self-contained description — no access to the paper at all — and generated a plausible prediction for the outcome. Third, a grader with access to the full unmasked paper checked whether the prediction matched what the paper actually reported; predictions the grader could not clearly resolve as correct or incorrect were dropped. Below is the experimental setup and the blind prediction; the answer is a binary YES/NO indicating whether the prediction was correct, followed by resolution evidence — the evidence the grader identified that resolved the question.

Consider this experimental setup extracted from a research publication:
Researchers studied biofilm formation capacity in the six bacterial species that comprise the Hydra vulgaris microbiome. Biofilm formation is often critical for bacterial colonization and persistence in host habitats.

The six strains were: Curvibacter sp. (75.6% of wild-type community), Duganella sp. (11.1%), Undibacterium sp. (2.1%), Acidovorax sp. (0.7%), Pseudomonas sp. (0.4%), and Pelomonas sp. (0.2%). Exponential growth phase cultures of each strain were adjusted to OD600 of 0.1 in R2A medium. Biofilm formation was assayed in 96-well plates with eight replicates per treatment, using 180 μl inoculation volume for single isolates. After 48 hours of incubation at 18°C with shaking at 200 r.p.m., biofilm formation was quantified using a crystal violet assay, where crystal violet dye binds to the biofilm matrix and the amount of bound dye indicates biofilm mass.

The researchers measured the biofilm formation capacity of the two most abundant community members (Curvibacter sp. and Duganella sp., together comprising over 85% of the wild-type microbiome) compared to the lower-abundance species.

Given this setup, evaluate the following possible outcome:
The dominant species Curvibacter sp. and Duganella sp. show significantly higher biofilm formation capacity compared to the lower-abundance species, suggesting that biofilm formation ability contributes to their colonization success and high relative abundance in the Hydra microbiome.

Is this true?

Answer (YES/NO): NO